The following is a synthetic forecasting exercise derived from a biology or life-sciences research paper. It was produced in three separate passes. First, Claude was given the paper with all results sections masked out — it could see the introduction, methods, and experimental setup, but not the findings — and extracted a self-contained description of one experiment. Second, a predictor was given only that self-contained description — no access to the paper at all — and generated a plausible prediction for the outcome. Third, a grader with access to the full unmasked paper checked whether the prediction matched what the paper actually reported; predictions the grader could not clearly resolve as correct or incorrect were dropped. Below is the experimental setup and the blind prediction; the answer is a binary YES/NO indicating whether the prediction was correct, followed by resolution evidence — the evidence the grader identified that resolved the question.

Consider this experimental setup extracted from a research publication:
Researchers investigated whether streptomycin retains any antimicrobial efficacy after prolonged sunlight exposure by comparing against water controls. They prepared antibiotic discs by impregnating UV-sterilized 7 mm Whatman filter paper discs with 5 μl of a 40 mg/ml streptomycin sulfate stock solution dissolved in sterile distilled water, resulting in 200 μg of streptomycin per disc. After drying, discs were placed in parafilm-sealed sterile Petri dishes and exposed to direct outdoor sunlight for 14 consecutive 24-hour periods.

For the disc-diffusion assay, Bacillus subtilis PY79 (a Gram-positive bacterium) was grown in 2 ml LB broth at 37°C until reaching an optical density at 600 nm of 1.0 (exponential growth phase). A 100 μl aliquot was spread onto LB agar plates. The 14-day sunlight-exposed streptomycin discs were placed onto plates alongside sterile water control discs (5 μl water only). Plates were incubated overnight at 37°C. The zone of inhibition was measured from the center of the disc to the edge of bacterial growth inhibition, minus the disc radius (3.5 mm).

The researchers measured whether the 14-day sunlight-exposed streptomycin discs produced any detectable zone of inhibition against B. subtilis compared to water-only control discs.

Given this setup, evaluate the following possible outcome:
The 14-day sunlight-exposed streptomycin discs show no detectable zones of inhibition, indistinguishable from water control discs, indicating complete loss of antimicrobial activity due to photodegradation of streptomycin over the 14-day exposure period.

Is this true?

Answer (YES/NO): NO